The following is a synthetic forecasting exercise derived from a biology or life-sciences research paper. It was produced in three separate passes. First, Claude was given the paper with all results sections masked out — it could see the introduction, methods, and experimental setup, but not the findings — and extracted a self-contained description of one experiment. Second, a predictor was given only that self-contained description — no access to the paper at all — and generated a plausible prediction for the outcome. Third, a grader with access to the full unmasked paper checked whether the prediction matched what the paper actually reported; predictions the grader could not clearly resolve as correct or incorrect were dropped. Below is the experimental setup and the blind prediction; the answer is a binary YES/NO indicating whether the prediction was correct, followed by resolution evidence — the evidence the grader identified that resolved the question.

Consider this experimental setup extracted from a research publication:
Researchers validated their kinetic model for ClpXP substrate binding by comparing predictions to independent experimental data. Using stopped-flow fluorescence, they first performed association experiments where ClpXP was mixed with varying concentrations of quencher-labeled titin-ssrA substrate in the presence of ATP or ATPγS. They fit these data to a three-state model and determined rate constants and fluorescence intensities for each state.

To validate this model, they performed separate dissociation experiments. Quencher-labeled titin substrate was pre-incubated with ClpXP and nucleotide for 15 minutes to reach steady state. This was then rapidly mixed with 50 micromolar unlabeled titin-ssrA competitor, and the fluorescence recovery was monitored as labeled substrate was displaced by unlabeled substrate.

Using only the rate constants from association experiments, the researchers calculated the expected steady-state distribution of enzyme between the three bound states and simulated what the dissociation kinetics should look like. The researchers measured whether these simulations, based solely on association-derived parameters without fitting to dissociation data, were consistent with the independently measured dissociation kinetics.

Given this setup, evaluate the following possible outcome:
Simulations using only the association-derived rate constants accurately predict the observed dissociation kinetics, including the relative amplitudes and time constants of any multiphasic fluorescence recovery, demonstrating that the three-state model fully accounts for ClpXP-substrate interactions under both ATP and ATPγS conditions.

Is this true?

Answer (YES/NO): YES